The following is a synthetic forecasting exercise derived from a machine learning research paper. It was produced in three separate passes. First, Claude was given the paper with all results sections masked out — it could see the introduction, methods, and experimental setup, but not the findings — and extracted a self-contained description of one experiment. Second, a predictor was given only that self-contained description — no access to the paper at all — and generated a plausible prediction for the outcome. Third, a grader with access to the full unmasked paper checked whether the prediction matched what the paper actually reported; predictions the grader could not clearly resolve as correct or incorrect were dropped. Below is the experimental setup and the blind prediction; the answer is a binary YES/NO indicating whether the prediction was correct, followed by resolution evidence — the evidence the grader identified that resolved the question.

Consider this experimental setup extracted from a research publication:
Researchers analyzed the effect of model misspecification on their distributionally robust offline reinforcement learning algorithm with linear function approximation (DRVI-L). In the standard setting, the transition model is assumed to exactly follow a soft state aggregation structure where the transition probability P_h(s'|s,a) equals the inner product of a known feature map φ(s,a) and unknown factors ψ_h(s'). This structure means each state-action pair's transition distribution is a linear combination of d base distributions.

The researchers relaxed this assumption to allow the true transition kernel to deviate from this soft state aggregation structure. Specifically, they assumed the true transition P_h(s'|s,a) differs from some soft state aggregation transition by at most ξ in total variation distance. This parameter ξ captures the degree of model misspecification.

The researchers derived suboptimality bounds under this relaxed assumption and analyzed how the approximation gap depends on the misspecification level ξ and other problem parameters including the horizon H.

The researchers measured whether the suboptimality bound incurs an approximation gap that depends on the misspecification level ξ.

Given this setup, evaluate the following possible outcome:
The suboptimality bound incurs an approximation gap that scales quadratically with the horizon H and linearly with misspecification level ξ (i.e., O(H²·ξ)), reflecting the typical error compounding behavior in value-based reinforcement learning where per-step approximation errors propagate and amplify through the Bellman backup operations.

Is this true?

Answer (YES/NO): YES